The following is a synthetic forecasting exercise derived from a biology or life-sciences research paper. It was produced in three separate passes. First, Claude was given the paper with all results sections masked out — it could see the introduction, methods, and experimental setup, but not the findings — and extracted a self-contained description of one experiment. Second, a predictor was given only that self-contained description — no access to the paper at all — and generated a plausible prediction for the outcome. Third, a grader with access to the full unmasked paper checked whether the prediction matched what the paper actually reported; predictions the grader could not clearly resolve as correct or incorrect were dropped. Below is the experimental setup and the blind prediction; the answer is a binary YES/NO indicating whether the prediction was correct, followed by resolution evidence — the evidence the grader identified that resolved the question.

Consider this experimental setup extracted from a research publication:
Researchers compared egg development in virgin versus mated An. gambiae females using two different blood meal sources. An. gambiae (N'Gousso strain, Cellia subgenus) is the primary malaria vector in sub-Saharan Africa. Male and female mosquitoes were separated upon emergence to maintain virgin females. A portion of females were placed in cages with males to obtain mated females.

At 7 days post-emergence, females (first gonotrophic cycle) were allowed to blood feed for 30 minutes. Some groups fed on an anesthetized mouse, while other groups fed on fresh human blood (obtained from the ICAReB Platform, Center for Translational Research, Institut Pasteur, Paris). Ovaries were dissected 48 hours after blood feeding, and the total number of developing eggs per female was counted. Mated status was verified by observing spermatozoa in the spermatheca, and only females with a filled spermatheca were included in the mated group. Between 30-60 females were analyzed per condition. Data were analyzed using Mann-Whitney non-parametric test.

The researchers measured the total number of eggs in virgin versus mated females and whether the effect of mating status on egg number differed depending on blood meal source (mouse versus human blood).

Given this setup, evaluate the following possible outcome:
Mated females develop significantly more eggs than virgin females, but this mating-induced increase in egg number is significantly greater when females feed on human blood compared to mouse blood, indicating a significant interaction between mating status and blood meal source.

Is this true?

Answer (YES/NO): NO